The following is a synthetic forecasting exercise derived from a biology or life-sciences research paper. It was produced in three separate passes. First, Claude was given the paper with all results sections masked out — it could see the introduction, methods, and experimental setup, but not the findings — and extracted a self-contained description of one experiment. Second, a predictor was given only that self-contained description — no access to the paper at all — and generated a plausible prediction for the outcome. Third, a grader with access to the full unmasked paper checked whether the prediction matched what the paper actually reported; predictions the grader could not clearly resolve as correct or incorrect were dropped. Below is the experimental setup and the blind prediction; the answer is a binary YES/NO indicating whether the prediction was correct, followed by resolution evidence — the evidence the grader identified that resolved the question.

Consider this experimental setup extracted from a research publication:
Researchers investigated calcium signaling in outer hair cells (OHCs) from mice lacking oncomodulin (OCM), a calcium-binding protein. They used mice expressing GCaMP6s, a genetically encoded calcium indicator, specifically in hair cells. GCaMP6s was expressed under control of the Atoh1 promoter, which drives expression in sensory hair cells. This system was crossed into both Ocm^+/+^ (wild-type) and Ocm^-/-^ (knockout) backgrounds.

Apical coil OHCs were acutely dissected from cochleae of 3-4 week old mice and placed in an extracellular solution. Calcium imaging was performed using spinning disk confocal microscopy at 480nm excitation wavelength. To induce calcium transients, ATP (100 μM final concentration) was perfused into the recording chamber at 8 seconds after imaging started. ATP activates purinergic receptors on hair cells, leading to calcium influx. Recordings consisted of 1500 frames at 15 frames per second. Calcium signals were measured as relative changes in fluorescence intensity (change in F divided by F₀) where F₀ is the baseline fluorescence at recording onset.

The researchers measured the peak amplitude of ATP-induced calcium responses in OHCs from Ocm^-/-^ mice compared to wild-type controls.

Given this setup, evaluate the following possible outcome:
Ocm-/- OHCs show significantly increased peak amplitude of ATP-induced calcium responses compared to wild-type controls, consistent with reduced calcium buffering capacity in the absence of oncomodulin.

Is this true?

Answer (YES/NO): YES